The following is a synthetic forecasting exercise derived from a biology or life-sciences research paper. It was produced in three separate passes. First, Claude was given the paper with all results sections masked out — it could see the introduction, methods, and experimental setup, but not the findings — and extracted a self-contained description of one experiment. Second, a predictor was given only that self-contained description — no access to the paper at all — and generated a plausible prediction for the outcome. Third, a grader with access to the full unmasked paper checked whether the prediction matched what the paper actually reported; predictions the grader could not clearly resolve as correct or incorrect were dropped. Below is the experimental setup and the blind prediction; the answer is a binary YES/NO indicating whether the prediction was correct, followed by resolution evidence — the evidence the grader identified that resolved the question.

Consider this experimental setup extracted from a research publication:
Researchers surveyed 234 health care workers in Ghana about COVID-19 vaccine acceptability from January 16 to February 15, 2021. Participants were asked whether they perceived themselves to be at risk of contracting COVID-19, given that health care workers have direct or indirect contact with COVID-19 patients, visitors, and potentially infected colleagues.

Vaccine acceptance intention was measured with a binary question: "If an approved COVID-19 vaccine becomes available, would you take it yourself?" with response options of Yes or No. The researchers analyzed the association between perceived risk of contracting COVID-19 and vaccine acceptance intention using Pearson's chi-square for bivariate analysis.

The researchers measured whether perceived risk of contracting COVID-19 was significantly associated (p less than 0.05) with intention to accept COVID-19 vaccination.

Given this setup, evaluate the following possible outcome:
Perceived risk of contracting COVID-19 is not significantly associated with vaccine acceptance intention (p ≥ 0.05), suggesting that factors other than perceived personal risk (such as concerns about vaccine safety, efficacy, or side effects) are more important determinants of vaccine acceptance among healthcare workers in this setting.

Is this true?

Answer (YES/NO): YES